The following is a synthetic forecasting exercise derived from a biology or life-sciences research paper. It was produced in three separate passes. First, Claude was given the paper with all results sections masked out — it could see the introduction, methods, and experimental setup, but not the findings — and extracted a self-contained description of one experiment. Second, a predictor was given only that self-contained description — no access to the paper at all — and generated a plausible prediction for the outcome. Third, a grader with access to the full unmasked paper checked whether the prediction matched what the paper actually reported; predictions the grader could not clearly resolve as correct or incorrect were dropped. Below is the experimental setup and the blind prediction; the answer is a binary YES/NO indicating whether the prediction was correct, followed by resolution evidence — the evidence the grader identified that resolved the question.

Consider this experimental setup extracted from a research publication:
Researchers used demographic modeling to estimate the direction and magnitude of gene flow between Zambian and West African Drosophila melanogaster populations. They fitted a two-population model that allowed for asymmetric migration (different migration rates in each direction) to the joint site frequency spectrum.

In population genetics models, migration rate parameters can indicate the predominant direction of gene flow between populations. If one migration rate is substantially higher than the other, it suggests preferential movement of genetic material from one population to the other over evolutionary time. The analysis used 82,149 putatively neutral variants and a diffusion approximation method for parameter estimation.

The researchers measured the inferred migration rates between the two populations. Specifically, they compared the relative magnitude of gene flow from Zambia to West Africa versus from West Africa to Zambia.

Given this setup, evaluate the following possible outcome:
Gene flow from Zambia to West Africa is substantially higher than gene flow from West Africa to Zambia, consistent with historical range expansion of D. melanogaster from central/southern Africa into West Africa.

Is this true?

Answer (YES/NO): YES